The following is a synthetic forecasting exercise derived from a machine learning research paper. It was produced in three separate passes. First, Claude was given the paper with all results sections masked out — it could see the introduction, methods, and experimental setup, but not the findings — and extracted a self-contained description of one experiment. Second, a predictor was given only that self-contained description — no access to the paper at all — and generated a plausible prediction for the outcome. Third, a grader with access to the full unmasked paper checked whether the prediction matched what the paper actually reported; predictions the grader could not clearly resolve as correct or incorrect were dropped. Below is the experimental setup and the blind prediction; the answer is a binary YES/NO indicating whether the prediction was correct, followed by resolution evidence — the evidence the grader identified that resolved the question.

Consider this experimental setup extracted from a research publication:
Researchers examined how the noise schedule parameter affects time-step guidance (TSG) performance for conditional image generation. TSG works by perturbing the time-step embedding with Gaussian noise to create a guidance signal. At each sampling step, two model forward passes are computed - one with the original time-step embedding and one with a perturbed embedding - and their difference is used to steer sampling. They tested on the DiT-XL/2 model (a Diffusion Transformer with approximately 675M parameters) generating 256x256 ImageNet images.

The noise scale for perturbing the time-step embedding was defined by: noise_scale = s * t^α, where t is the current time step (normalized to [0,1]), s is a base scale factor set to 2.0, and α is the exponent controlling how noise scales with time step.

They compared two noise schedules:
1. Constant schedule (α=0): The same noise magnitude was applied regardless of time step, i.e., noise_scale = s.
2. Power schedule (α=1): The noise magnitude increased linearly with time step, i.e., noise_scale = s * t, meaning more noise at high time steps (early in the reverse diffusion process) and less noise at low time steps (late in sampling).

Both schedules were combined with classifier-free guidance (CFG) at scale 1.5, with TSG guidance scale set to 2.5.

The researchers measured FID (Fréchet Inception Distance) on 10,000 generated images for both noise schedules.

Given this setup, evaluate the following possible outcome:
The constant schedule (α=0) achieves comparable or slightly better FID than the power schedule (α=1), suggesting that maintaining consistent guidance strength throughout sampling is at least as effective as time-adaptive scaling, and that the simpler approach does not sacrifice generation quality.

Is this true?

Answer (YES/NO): YES